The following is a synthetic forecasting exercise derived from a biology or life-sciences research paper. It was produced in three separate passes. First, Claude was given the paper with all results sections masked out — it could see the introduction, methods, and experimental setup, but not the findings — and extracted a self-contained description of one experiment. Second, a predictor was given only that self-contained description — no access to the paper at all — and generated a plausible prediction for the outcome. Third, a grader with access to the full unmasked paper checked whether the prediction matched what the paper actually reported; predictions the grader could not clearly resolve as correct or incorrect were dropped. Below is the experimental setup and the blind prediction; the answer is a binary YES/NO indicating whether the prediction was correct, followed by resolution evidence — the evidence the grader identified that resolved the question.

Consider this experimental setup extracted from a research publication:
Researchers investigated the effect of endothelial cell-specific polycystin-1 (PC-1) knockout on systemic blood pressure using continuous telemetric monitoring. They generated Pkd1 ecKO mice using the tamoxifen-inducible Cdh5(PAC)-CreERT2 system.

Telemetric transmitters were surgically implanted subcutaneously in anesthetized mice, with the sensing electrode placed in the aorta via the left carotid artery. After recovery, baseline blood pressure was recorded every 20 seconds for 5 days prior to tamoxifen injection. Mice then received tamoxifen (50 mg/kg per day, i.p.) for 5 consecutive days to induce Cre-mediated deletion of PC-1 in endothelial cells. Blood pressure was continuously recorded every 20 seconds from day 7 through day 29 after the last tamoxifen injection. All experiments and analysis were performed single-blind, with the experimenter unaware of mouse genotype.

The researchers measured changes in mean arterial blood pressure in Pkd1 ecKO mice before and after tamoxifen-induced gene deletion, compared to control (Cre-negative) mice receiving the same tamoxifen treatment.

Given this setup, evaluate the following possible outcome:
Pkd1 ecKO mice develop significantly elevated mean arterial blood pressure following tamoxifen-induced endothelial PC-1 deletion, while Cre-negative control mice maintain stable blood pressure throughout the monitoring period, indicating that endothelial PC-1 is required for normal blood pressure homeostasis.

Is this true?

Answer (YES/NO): YES